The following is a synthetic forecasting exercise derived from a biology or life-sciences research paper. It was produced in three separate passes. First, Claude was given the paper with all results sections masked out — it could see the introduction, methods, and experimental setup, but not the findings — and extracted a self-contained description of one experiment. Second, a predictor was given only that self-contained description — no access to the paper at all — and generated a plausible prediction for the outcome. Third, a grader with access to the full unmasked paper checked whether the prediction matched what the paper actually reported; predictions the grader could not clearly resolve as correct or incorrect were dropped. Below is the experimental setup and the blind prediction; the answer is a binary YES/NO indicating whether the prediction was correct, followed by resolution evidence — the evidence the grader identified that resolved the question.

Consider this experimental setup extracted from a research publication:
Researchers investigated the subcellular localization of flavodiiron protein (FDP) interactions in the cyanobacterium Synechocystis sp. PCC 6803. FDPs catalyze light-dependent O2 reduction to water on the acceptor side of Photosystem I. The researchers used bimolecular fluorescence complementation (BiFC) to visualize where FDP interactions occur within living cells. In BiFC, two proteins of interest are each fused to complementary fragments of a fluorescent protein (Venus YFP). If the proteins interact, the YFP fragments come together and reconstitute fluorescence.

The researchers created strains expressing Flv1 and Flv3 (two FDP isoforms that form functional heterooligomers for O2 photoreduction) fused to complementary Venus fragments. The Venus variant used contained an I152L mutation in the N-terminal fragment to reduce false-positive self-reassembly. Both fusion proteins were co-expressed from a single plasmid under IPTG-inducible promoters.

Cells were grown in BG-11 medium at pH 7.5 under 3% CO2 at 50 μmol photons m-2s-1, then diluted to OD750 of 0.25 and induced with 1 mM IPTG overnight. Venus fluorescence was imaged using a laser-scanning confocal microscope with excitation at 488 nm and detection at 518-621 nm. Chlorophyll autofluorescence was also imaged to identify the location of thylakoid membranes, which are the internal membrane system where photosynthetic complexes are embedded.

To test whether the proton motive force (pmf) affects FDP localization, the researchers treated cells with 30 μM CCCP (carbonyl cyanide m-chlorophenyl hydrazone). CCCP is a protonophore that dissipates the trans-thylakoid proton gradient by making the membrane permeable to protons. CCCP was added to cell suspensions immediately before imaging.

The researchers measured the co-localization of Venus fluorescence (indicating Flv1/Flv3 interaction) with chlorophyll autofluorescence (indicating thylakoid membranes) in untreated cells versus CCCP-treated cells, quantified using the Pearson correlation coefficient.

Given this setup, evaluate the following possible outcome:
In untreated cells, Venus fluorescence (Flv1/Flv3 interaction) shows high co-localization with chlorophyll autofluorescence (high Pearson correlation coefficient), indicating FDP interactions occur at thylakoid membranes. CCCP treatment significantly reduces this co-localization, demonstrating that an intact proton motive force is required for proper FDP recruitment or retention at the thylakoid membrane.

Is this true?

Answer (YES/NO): NO